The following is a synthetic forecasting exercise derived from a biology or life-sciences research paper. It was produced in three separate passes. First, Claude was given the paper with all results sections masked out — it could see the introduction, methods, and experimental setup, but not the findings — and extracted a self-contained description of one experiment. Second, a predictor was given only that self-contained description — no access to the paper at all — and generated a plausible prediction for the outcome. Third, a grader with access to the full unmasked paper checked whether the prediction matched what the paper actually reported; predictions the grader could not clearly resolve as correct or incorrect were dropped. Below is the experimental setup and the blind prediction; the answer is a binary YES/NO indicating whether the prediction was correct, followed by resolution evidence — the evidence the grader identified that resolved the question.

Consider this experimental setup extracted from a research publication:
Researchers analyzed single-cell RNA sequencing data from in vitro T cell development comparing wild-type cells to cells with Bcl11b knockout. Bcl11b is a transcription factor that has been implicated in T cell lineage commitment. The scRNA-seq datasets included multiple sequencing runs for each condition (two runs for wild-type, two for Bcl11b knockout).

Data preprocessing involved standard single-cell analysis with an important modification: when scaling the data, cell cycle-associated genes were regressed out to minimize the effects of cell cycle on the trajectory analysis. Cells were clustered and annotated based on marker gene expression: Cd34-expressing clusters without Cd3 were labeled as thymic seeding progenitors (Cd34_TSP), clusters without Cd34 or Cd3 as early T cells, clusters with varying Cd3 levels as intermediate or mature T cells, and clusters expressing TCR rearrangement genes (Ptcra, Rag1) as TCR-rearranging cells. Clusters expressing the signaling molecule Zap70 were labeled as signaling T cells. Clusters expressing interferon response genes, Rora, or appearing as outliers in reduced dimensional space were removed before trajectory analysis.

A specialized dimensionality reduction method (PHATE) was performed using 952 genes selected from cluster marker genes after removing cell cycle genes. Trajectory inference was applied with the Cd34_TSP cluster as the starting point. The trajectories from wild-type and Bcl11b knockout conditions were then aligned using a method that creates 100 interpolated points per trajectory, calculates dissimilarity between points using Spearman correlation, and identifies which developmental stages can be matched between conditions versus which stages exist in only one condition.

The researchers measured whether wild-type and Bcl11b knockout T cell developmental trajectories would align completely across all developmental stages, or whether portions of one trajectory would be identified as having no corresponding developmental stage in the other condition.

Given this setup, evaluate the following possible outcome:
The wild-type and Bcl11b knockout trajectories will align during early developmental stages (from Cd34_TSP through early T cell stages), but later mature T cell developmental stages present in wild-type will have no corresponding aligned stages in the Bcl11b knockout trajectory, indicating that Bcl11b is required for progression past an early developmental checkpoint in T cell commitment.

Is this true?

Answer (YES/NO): YES